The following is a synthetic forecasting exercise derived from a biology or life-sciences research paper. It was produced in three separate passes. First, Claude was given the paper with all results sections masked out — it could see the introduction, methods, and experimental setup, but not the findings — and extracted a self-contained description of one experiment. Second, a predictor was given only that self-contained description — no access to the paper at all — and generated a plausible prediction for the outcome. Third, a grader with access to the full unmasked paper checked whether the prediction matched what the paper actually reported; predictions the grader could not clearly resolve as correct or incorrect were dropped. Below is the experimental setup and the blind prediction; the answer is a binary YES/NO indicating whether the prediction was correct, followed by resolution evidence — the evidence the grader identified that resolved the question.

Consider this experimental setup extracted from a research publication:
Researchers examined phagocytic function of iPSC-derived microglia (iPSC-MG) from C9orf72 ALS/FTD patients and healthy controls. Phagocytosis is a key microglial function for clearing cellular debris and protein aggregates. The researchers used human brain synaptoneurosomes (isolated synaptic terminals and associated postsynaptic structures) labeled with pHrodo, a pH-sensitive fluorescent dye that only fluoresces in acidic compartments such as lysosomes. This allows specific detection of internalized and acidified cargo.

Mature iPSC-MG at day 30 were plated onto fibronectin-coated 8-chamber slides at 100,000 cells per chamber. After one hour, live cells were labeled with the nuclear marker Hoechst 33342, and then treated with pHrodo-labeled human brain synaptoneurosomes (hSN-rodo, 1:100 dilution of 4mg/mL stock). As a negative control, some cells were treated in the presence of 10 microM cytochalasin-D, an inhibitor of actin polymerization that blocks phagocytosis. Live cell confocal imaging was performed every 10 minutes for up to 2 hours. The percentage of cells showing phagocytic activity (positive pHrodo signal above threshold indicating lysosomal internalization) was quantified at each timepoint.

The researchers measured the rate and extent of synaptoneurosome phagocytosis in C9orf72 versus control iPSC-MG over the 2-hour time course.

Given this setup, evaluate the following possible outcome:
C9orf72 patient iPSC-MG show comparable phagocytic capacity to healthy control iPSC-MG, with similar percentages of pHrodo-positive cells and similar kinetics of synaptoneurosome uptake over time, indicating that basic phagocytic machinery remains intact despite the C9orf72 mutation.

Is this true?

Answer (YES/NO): YES